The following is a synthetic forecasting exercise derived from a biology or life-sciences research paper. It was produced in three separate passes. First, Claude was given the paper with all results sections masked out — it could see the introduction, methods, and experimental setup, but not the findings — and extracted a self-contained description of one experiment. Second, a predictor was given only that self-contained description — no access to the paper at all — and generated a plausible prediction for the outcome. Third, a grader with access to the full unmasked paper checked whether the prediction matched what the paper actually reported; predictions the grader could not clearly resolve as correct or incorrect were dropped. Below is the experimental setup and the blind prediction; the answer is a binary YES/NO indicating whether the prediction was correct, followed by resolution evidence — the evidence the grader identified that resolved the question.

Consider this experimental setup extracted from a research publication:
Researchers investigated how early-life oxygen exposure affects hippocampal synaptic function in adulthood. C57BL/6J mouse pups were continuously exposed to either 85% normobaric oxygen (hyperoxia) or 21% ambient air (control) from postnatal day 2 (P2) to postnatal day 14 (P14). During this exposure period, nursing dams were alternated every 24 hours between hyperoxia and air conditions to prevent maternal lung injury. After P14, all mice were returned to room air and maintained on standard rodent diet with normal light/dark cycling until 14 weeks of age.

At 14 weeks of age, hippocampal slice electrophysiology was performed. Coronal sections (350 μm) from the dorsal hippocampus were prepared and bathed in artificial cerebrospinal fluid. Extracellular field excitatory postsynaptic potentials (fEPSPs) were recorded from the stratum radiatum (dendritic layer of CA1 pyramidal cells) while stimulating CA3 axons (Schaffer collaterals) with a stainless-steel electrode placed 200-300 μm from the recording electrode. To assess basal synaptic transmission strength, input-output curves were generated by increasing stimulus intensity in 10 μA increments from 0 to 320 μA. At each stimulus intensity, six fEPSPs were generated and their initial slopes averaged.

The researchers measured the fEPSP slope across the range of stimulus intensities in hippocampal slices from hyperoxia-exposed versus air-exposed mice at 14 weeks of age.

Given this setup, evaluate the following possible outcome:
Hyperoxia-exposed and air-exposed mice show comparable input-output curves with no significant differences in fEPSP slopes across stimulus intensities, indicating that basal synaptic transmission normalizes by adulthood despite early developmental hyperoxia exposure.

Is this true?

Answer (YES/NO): NO